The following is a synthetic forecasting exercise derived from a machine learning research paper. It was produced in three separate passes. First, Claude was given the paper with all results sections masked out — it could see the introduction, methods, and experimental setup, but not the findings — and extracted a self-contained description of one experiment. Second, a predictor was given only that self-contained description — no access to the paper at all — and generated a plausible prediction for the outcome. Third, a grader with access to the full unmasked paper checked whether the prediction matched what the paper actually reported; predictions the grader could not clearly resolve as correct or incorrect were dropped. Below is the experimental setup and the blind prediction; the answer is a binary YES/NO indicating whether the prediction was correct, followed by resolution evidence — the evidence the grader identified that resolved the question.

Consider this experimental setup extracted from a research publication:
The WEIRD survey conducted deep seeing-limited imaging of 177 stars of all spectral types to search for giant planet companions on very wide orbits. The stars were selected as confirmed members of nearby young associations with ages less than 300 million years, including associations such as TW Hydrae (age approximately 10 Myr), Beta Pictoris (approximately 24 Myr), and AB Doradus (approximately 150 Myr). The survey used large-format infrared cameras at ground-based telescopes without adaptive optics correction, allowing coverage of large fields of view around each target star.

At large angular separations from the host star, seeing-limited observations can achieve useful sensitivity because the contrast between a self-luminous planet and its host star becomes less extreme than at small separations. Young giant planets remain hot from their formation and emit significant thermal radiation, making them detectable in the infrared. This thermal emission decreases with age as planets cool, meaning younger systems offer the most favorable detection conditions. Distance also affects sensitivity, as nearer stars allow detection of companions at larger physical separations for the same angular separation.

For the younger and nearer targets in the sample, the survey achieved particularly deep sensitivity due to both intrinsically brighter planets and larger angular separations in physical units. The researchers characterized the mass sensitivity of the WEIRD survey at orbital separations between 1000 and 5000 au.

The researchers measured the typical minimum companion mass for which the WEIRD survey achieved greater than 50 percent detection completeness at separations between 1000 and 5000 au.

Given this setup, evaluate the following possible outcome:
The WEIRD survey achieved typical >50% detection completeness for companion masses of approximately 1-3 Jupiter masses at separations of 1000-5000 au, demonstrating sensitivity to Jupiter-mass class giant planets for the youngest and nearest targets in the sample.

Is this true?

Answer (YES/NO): YES